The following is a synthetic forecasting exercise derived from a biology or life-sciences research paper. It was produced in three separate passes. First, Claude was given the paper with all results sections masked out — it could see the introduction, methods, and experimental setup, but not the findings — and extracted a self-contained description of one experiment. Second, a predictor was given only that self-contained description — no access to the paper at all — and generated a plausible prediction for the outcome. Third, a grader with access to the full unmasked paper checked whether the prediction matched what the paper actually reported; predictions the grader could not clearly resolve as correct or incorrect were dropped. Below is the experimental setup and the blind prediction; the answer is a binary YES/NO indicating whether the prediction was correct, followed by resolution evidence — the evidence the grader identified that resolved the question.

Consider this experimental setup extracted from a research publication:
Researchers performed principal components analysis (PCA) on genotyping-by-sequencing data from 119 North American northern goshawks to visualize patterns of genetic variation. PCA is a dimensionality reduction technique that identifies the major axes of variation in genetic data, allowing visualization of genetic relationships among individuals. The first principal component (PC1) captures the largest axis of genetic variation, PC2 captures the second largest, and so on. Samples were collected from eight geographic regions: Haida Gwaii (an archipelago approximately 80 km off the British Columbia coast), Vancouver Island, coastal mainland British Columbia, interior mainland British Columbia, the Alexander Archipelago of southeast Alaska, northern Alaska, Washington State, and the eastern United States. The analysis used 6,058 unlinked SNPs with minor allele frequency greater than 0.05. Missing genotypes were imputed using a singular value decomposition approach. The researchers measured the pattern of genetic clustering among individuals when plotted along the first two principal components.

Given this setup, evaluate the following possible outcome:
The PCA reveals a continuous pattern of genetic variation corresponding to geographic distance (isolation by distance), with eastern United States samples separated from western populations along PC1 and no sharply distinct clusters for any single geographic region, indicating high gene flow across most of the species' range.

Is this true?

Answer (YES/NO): NO